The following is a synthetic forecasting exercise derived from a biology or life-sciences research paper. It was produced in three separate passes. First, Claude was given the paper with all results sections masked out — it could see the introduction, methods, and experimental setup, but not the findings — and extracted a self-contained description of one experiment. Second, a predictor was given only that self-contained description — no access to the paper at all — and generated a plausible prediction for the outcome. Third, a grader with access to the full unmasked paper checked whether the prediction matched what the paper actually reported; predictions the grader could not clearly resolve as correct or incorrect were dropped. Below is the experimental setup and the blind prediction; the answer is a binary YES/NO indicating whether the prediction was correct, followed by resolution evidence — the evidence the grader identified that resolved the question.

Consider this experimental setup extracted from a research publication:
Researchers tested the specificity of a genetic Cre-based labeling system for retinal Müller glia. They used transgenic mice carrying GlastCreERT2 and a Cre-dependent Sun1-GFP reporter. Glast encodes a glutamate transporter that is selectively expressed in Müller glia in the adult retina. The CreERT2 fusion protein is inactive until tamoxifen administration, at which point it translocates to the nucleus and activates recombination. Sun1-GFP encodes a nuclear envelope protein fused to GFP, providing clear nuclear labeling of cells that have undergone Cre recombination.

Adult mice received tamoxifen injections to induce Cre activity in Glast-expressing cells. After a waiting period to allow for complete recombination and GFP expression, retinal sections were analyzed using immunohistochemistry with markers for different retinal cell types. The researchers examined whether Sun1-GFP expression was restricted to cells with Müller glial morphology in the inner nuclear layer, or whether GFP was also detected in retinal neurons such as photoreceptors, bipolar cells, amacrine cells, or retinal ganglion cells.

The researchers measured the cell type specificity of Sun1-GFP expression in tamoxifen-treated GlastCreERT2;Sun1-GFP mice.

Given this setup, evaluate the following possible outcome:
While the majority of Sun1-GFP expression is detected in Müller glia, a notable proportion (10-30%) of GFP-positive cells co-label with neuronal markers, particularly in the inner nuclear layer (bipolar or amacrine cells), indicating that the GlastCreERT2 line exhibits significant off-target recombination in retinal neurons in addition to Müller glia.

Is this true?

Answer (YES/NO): NO